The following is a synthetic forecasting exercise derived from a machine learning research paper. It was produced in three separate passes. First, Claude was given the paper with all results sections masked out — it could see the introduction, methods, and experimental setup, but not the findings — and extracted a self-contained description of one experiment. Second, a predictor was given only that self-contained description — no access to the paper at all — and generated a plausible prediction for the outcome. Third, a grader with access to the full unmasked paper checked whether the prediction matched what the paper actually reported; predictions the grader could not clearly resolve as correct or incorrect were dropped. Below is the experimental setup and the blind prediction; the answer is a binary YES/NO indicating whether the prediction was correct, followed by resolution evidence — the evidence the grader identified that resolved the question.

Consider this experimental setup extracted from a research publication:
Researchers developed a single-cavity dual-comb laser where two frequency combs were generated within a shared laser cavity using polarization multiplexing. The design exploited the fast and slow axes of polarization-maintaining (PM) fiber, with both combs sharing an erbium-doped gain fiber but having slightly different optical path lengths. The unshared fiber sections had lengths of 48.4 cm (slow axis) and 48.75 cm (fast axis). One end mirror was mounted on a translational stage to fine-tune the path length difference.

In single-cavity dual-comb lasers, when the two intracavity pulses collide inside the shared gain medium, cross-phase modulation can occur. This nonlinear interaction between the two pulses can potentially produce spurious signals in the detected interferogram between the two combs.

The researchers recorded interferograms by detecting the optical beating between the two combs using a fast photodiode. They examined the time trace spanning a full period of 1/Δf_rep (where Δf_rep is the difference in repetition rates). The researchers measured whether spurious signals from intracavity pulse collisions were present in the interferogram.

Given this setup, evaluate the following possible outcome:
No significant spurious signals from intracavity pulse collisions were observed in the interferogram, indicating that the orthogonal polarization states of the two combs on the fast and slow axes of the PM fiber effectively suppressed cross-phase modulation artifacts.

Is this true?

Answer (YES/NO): NO